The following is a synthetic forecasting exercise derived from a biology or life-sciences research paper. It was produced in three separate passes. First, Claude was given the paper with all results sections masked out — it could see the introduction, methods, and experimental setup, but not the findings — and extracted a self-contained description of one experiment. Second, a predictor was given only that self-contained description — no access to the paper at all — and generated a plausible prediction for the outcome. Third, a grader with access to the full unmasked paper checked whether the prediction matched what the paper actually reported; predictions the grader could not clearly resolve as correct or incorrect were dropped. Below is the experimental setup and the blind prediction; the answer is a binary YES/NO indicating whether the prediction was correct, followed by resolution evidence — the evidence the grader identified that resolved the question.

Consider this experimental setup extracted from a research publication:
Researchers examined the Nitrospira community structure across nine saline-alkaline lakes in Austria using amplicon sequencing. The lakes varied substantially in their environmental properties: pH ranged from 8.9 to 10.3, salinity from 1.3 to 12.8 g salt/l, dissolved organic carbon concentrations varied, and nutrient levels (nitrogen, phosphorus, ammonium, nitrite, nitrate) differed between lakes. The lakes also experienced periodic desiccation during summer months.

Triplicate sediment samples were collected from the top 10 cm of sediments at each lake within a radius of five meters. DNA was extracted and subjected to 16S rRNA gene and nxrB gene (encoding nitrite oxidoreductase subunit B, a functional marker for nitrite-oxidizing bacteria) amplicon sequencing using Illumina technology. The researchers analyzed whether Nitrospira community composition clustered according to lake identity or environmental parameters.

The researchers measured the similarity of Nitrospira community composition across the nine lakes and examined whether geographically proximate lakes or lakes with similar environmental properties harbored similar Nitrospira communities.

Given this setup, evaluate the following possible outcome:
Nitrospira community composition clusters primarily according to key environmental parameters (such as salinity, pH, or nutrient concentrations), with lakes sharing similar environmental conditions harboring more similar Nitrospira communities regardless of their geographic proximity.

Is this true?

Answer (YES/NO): YES